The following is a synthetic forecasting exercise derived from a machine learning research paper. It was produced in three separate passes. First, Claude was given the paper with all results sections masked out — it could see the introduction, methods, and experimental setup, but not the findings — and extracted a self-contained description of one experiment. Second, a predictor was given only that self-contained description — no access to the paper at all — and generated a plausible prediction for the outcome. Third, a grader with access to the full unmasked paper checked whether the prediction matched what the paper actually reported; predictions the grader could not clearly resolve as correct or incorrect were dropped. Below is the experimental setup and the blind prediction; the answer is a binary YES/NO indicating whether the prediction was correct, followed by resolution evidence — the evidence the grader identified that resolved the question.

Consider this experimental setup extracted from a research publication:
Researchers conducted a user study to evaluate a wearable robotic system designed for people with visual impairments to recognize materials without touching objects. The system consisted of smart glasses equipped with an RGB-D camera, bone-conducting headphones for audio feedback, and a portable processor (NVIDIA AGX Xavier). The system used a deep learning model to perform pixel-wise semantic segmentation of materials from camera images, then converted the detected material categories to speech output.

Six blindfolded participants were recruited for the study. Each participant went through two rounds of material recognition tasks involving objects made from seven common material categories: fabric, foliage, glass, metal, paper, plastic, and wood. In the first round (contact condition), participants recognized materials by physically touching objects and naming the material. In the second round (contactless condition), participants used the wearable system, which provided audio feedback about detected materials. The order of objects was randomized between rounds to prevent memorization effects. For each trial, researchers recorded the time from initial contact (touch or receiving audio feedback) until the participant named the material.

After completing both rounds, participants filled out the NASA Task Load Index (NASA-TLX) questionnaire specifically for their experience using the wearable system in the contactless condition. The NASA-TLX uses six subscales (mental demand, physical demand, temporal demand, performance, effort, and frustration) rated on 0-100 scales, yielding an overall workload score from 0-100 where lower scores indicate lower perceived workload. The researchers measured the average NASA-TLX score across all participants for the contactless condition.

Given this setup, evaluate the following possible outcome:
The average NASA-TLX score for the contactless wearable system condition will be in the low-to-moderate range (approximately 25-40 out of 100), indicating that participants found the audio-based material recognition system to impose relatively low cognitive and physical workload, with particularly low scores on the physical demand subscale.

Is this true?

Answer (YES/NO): NO